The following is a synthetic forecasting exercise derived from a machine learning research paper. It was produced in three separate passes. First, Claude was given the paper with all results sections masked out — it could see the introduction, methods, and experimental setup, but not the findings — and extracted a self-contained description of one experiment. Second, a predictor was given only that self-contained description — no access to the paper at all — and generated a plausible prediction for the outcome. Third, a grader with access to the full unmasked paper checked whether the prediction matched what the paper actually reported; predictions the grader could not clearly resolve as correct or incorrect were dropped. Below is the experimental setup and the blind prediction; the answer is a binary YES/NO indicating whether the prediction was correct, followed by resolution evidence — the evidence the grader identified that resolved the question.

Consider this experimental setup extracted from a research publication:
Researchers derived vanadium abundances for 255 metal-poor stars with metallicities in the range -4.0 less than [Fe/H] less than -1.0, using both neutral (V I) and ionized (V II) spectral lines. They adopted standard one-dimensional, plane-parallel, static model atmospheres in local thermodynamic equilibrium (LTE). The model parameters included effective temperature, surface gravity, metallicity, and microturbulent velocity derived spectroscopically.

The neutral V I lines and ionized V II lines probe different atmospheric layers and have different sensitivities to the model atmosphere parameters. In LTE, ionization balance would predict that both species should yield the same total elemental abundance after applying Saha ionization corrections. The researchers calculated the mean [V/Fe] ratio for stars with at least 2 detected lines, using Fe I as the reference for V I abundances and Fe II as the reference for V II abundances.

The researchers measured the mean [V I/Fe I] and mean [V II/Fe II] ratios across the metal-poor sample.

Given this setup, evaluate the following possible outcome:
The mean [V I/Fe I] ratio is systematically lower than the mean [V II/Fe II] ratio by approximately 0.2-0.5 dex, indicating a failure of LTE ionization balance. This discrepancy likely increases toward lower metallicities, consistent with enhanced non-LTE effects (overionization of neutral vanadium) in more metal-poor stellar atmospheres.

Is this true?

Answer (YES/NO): NO